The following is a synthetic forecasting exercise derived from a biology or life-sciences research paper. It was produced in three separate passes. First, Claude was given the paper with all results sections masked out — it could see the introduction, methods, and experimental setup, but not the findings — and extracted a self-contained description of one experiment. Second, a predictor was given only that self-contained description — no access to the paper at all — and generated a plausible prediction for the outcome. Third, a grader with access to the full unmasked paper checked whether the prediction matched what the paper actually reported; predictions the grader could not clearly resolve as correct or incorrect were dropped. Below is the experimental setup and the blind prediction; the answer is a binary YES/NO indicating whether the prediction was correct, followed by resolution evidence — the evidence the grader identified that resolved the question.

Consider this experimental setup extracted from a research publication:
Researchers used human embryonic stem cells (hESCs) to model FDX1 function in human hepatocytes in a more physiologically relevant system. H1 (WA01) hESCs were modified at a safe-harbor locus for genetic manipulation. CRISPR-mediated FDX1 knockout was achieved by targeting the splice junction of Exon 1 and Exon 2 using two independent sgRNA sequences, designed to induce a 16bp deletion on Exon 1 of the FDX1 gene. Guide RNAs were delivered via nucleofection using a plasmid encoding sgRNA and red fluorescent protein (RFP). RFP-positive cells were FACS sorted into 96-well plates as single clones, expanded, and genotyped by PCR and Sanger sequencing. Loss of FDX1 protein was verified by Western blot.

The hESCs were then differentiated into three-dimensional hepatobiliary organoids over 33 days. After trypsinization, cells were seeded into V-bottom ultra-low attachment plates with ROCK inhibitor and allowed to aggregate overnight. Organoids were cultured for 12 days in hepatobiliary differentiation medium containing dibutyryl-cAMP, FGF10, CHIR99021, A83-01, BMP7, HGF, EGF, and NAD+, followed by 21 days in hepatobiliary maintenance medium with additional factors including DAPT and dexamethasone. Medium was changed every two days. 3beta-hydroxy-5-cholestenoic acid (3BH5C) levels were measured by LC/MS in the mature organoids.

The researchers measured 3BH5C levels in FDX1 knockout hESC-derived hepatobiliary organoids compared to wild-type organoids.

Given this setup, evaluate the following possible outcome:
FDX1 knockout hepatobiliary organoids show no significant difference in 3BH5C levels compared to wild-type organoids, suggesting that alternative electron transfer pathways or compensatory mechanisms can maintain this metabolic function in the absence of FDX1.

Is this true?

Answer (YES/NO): NO